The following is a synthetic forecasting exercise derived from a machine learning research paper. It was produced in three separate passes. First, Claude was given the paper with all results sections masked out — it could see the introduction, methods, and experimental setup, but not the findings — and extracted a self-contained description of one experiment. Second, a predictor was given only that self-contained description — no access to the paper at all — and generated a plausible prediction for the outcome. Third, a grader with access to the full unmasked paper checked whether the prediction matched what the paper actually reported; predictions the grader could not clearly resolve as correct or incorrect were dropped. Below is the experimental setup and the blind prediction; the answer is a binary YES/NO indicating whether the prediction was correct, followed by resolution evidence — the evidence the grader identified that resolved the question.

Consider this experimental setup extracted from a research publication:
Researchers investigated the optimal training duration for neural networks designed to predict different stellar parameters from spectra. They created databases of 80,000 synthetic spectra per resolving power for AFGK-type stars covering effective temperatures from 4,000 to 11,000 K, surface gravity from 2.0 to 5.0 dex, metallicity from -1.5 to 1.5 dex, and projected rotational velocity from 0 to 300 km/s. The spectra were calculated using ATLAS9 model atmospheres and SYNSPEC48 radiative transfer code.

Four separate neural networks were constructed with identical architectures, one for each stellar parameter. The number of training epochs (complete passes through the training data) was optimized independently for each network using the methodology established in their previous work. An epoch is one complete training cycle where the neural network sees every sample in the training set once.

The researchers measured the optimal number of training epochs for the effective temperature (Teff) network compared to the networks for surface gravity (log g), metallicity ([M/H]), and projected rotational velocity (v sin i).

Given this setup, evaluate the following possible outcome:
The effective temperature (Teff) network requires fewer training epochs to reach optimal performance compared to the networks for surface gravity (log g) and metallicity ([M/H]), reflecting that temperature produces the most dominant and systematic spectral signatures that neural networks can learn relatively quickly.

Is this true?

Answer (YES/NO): NO